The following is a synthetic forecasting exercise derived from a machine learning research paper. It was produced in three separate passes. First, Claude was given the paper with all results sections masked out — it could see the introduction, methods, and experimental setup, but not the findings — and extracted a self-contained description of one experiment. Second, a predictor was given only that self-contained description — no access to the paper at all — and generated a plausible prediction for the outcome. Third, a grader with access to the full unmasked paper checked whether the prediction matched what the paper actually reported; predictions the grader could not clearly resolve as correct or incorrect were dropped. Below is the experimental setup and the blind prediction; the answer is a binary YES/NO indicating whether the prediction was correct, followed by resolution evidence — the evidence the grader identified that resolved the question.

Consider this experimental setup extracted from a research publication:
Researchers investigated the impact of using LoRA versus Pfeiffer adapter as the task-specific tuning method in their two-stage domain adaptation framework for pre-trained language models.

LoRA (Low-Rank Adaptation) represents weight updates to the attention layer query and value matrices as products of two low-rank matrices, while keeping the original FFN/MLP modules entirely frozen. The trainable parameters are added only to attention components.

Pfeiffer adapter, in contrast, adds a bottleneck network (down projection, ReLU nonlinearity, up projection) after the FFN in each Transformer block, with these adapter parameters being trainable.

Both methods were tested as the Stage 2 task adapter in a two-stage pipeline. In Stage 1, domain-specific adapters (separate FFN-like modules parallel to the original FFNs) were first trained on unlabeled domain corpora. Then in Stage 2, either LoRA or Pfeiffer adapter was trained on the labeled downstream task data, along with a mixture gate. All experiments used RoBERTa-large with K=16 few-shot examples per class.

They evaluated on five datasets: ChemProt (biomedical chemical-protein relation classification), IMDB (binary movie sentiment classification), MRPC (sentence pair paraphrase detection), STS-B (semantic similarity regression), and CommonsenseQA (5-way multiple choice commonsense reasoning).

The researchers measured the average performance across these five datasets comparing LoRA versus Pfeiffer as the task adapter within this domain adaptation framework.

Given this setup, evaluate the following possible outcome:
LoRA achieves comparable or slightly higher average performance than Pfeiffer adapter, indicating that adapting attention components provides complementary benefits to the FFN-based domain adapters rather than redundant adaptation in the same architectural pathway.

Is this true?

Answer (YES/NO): NO